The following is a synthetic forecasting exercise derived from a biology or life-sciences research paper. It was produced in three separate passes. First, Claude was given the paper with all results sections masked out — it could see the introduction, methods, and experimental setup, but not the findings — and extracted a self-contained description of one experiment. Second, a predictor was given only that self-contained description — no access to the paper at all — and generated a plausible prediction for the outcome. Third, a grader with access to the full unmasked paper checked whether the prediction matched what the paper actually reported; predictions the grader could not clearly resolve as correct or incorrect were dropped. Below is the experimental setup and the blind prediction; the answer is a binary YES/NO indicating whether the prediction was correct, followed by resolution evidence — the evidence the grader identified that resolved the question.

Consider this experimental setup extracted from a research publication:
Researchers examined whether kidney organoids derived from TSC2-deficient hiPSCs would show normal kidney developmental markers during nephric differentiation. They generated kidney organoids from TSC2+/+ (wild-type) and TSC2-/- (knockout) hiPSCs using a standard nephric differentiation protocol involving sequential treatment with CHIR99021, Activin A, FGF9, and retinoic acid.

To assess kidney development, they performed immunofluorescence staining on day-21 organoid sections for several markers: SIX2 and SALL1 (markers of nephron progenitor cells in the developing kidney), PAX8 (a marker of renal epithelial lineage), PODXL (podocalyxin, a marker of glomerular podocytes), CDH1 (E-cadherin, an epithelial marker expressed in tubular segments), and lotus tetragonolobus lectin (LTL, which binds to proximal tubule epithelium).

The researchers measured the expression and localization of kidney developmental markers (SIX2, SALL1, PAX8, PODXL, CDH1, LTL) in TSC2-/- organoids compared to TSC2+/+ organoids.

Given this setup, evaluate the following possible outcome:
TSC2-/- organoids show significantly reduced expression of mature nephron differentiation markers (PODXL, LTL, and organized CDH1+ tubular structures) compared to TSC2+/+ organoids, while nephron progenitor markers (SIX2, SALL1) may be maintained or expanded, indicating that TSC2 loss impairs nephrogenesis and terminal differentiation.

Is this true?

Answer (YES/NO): NO